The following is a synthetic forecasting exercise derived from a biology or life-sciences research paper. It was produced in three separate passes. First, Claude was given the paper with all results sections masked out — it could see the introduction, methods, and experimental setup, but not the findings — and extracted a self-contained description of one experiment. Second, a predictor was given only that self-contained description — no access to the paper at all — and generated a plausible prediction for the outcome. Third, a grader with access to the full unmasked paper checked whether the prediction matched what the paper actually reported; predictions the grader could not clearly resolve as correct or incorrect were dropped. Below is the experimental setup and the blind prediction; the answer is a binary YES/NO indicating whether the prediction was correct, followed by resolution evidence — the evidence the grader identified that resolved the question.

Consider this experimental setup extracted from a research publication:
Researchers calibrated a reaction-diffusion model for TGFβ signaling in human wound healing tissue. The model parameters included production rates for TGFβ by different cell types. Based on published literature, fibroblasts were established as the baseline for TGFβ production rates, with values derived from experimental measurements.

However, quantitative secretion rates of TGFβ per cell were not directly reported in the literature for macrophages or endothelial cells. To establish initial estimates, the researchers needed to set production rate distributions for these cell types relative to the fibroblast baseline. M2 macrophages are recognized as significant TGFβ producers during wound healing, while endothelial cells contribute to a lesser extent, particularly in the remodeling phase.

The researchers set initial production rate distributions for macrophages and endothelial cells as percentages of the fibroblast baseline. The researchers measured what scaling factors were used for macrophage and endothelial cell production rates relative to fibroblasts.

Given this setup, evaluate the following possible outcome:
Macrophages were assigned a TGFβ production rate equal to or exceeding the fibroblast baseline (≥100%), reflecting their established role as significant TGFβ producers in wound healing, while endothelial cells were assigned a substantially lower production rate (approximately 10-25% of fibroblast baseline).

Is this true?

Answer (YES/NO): NO